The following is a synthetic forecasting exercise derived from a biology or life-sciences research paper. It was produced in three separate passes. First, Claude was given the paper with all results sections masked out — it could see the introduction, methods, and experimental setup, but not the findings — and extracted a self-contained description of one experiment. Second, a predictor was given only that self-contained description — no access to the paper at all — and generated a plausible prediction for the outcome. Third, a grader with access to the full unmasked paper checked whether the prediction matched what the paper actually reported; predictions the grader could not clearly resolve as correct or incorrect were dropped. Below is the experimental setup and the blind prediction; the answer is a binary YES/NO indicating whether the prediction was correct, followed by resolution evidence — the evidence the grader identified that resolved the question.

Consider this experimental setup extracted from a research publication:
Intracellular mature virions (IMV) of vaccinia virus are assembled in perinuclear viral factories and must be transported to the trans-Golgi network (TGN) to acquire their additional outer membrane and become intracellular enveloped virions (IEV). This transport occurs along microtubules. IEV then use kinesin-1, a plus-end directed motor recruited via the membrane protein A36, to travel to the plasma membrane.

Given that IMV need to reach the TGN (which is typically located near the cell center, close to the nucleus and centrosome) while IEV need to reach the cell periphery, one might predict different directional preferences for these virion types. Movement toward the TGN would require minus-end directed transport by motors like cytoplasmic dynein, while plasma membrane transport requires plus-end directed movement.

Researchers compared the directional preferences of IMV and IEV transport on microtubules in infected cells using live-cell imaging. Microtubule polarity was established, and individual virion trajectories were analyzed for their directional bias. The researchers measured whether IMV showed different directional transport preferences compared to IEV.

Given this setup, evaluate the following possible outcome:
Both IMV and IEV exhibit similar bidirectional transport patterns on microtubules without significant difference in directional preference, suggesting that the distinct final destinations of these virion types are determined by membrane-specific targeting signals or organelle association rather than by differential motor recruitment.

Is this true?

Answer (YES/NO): NO